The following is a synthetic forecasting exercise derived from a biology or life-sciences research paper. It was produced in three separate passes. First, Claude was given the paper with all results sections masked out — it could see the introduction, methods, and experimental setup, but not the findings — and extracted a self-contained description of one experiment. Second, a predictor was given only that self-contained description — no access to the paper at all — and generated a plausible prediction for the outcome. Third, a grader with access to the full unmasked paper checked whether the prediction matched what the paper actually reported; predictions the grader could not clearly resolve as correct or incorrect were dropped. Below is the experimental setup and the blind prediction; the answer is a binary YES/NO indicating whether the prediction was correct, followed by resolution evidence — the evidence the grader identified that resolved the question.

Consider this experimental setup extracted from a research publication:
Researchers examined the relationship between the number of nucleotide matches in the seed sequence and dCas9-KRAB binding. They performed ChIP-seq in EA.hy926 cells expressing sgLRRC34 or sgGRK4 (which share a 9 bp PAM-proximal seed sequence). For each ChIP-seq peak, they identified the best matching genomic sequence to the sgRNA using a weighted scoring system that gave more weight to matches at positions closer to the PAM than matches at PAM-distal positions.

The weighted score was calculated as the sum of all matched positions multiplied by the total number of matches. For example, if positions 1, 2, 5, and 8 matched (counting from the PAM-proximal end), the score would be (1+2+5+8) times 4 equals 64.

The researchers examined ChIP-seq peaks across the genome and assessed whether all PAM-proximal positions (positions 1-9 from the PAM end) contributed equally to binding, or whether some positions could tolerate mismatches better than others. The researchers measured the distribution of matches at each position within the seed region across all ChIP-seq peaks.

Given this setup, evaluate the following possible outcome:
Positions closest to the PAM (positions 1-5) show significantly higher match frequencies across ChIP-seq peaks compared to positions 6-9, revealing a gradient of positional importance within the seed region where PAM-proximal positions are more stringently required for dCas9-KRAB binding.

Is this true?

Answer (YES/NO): NO